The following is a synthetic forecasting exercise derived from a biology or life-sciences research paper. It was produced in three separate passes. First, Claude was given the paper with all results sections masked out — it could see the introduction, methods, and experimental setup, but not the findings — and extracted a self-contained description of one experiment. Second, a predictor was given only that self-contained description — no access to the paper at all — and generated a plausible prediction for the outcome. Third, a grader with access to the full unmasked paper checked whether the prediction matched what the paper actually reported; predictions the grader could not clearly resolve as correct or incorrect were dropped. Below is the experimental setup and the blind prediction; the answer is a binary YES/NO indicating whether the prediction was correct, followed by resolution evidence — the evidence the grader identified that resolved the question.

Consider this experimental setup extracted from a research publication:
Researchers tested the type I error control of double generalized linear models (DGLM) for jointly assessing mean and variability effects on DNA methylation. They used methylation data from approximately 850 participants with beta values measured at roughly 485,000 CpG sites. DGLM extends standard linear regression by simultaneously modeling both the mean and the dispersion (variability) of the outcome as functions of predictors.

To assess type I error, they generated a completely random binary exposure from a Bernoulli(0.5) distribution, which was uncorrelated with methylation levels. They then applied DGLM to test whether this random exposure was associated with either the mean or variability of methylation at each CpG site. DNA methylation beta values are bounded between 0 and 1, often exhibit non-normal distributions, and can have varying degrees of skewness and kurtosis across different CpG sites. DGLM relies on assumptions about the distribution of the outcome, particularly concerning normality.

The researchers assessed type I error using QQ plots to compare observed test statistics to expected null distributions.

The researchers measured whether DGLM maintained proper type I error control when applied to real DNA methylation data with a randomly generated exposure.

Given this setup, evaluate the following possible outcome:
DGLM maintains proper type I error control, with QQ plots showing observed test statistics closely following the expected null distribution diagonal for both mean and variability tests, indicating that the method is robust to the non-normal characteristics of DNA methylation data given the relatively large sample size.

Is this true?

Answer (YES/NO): NO